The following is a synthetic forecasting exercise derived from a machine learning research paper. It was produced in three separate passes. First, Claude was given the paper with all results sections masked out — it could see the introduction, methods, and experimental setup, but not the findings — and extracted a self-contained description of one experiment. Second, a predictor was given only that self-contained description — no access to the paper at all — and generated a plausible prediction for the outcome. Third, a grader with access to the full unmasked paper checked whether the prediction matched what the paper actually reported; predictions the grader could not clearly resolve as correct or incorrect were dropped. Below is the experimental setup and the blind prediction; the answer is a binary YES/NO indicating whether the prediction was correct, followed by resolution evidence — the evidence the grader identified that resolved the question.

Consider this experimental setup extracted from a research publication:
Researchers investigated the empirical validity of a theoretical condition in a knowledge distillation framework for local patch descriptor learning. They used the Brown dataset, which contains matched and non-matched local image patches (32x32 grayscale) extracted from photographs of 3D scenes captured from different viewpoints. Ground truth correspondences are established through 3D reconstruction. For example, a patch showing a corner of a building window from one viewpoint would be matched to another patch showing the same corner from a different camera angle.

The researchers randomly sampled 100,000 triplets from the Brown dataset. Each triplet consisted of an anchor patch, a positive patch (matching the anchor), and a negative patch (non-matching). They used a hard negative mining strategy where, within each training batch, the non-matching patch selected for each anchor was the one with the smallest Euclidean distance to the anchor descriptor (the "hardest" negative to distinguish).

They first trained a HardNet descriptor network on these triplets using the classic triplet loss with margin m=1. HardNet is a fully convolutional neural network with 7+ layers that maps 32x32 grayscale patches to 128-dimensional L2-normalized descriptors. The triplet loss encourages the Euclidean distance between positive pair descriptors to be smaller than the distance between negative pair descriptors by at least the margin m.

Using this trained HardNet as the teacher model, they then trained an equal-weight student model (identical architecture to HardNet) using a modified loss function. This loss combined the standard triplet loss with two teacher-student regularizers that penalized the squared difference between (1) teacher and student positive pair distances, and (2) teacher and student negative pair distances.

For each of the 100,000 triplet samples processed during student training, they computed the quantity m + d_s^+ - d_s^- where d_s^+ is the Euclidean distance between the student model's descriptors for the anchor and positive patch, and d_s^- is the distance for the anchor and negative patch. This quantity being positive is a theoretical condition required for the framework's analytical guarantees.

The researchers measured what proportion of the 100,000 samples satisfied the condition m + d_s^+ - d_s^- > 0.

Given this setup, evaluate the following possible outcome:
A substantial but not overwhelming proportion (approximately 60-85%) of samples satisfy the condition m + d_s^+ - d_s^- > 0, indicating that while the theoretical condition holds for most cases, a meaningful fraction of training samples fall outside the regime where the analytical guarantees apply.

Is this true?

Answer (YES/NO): NO